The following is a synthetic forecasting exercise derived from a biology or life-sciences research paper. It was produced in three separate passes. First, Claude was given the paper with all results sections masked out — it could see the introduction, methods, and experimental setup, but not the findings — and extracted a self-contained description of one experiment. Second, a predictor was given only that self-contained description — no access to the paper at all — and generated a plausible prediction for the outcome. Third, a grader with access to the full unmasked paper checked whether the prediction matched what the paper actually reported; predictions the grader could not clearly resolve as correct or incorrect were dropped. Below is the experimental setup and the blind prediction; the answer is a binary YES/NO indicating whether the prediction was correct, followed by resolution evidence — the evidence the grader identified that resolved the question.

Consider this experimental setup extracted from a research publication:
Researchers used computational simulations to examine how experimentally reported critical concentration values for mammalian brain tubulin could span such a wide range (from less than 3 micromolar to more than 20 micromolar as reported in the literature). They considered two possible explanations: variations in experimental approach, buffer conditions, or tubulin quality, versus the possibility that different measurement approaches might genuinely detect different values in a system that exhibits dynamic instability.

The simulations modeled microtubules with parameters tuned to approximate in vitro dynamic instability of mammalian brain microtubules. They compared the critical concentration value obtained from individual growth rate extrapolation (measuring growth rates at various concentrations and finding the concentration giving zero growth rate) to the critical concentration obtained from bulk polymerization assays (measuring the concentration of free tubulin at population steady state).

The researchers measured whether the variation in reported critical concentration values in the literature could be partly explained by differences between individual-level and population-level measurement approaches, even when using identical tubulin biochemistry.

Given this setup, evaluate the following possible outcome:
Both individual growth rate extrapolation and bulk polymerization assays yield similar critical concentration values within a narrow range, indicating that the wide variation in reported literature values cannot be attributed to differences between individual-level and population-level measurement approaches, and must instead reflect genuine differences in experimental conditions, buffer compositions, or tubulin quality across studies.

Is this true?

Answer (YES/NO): NO